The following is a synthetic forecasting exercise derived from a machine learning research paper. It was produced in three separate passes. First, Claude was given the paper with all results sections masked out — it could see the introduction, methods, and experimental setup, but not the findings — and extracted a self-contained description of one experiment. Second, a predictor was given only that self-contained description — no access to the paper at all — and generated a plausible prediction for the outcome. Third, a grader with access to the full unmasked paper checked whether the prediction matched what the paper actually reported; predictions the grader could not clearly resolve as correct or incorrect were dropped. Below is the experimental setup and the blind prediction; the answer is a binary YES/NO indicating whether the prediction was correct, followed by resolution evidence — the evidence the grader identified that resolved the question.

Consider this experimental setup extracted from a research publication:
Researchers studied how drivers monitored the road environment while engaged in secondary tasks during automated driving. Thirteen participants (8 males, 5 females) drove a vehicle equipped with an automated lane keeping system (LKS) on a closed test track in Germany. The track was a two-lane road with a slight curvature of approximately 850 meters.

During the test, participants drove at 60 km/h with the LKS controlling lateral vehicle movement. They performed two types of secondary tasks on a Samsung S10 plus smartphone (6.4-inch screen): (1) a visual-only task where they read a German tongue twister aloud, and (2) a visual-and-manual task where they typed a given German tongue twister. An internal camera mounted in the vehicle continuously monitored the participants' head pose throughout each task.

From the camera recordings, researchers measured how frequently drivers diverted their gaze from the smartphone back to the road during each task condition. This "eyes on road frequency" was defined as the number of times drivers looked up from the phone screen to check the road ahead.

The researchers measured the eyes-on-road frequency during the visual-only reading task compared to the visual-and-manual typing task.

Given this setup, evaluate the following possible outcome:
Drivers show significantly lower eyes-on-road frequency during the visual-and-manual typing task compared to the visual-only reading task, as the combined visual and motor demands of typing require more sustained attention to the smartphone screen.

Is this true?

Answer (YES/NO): YES